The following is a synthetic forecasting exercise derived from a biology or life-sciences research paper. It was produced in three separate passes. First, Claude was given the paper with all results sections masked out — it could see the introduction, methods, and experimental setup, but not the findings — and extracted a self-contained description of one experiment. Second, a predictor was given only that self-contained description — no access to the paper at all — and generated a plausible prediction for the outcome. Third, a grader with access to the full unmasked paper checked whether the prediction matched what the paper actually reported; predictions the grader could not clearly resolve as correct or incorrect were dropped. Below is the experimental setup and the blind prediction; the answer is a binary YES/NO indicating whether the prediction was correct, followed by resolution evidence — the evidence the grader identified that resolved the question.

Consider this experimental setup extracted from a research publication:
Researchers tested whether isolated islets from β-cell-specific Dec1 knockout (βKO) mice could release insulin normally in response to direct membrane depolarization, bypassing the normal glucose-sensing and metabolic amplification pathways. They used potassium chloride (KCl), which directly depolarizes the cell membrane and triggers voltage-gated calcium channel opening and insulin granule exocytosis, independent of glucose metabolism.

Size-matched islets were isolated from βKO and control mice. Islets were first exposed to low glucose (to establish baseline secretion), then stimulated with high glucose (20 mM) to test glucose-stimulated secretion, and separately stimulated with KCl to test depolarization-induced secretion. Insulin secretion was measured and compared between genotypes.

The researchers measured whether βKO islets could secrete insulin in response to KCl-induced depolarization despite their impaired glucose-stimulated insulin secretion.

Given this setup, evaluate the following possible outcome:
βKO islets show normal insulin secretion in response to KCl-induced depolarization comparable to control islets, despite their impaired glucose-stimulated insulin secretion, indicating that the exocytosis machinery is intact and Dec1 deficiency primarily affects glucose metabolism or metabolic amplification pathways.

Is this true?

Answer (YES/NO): YES